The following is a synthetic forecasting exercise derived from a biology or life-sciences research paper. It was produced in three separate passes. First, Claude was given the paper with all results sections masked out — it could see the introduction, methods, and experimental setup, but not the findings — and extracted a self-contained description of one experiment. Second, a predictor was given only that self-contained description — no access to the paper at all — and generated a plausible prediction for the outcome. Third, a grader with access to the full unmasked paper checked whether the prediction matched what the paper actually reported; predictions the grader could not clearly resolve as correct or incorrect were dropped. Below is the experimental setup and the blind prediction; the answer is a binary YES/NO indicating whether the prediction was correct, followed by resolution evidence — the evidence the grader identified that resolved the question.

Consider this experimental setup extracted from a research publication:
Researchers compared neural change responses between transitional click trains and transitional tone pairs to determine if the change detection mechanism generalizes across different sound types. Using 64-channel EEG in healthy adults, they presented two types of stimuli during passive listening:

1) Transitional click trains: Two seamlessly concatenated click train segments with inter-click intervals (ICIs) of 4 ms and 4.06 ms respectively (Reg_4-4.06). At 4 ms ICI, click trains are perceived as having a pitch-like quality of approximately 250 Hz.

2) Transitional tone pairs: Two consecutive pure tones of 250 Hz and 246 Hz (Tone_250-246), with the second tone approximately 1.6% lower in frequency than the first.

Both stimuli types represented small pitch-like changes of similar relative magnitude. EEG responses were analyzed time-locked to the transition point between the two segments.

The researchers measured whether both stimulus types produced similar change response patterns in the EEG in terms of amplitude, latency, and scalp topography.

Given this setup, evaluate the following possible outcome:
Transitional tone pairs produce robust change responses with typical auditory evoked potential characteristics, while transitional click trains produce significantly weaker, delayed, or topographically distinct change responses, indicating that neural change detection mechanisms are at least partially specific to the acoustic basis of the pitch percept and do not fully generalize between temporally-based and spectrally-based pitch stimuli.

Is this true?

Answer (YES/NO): NO